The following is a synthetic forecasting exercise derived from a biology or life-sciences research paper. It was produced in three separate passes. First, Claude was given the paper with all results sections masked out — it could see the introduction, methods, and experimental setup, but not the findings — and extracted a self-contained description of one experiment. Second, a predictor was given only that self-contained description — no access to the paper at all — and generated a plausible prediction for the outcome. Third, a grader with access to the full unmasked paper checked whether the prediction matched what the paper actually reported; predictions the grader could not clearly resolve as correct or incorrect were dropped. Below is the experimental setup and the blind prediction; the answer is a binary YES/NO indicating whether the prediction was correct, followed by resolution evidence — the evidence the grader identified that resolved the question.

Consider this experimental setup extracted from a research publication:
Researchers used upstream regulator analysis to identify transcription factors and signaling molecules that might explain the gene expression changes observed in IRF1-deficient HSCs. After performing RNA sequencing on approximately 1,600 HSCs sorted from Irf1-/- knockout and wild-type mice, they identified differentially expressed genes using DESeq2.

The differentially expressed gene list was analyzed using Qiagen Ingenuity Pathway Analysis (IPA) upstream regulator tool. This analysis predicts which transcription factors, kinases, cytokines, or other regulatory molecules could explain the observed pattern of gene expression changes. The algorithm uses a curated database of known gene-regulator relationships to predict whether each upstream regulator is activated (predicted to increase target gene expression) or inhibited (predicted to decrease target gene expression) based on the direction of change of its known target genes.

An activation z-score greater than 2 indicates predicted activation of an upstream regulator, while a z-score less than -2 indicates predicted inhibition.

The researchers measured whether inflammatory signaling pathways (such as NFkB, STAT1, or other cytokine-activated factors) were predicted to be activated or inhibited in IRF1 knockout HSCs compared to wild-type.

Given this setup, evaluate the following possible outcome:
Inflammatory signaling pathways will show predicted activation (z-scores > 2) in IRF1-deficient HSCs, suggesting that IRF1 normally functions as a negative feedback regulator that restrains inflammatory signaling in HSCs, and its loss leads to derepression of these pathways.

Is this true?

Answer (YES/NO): NO